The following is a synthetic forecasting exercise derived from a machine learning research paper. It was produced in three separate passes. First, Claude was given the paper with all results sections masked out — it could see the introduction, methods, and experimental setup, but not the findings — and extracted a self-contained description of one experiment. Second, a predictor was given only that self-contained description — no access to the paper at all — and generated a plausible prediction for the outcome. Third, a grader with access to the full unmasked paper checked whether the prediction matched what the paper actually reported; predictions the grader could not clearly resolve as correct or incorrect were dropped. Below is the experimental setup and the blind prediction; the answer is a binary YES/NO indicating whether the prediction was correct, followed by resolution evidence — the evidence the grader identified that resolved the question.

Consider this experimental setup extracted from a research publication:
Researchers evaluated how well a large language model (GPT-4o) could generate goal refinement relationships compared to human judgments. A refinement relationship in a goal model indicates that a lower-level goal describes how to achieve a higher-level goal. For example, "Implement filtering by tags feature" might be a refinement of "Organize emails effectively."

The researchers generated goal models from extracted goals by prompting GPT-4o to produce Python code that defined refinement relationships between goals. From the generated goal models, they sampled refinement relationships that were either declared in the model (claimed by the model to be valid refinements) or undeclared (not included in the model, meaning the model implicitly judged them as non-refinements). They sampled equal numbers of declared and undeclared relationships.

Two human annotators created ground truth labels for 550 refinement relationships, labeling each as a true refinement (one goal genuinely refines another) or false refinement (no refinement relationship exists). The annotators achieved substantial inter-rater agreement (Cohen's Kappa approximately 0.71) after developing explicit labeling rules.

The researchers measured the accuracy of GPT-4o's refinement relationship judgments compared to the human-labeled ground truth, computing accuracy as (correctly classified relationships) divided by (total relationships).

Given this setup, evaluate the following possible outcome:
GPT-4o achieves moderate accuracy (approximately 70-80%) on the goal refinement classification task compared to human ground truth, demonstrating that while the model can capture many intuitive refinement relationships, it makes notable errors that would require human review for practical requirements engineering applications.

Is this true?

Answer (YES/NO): YES